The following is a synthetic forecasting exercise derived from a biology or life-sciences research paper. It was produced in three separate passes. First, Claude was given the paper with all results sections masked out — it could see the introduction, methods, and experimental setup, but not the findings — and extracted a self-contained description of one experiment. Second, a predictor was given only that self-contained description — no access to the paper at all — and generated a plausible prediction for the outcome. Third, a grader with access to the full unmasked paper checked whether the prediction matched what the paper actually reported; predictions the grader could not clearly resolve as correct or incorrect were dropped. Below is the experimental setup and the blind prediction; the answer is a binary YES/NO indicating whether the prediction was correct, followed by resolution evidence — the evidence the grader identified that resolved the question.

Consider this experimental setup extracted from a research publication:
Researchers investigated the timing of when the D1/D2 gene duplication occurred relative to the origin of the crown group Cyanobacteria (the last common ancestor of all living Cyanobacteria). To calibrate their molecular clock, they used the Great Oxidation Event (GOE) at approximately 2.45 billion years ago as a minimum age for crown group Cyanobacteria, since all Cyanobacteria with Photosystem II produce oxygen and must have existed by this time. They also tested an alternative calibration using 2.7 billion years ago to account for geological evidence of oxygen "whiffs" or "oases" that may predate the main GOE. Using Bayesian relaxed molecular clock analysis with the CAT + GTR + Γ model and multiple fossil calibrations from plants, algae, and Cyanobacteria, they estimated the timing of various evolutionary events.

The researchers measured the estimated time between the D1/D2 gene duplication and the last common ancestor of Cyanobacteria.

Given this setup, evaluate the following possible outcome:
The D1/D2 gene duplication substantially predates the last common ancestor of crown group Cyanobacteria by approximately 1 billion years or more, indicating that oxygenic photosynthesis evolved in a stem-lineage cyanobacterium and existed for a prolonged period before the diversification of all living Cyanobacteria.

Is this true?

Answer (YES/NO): YES